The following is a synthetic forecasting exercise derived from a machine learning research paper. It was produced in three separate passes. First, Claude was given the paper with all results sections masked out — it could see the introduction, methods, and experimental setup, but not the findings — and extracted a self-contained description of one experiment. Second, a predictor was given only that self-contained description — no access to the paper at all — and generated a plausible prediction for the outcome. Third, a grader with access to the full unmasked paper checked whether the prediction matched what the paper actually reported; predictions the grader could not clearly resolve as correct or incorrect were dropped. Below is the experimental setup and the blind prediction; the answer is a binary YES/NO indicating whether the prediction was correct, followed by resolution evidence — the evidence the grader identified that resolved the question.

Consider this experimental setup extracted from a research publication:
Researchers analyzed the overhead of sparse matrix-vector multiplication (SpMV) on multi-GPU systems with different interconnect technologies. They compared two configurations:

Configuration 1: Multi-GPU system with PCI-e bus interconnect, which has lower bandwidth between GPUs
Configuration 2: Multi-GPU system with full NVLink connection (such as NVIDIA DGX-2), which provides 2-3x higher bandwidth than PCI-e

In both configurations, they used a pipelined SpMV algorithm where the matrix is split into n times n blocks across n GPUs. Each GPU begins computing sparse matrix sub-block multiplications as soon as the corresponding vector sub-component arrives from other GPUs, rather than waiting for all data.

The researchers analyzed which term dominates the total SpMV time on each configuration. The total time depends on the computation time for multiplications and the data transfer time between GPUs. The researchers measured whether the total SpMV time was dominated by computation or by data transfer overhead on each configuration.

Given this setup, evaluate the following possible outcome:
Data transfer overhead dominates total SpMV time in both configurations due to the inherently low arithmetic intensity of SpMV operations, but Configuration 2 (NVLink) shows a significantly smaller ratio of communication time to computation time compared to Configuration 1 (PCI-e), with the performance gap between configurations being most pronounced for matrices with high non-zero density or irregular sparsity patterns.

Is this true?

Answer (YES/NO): NO